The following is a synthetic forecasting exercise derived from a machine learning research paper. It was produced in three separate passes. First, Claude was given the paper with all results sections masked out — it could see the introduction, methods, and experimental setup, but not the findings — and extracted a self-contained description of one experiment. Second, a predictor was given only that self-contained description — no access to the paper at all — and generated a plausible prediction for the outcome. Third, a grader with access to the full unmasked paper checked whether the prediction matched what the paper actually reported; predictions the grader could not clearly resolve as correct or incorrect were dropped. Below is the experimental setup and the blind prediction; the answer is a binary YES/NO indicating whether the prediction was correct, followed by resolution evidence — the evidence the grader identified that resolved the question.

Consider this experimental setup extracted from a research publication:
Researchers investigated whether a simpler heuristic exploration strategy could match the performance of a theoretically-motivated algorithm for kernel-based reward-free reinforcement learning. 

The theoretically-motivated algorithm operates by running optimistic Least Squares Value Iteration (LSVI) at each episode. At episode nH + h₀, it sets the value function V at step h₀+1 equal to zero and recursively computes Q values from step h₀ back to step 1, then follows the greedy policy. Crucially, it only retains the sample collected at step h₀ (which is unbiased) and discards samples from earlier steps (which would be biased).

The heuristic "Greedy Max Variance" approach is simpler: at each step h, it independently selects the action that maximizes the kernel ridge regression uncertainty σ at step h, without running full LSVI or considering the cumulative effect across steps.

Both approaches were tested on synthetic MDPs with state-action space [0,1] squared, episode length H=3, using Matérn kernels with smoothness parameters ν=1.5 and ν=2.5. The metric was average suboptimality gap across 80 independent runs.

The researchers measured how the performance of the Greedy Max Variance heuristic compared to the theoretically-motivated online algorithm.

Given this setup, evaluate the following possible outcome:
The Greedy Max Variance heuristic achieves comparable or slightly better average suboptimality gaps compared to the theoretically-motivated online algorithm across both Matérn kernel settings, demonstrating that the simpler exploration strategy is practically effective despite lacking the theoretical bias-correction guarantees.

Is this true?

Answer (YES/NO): YES